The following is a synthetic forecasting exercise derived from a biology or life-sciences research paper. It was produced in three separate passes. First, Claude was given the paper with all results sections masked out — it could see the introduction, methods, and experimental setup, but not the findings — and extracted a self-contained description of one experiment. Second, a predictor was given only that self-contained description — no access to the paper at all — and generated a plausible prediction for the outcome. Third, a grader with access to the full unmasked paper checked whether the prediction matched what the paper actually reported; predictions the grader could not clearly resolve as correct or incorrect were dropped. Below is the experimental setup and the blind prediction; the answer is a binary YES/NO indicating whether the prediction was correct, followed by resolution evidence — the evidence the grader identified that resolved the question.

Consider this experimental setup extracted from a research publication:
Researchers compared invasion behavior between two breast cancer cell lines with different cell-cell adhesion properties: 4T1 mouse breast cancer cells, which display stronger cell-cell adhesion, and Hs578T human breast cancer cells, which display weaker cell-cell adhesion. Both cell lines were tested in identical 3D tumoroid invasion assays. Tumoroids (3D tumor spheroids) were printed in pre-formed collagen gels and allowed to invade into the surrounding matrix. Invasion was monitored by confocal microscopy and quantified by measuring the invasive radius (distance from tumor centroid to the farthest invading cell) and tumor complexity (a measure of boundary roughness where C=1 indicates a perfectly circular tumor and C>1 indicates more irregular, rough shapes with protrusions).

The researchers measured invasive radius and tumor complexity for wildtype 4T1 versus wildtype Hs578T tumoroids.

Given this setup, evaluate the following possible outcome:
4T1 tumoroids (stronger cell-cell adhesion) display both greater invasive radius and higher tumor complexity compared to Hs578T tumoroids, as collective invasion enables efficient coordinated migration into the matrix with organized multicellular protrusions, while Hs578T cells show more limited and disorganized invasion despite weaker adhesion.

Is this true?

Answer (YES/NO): NO